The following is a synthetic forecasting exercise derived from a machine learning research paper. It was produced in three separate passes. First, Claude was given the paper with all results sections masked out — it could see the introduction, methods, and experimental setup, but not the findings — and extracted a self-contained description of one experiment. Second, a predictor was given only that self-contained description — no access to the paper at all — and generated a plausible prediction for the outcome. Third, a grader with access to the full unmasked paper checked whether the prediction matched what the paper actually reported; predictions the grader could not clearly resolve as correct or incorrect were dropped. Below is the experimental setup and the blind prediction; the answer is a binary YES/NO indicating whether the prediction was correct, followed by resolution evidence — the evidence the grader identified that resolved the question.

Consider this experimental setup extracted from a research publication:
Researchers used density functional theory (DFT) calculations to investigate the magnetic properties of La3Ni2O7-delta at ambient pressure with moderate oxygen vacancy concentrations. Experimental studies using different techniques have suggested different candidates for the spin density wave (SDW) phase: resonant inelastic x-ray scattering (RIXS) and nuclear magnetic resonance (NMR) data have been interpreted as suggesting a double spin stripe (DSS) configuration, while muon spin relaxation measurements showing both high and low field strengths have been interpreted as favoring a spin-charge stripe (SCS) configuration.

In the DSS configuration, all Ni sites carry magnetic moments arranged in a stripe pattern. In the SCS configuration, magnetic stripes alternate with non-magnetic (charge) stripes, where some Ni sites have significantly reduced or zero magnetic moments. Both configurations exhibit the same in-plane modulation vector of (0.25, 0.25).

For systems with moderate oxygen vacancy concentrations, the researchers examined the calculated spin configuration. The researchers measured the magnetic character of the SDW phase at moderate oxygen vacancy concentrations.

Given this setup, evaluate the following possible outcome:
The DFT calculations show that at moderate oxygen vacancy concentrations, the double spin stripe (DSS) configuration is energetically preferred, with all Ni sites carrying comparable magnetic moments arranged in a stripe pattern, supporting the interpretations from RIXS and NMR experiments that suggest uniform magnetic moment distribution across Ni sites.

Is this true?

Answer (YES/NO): NO